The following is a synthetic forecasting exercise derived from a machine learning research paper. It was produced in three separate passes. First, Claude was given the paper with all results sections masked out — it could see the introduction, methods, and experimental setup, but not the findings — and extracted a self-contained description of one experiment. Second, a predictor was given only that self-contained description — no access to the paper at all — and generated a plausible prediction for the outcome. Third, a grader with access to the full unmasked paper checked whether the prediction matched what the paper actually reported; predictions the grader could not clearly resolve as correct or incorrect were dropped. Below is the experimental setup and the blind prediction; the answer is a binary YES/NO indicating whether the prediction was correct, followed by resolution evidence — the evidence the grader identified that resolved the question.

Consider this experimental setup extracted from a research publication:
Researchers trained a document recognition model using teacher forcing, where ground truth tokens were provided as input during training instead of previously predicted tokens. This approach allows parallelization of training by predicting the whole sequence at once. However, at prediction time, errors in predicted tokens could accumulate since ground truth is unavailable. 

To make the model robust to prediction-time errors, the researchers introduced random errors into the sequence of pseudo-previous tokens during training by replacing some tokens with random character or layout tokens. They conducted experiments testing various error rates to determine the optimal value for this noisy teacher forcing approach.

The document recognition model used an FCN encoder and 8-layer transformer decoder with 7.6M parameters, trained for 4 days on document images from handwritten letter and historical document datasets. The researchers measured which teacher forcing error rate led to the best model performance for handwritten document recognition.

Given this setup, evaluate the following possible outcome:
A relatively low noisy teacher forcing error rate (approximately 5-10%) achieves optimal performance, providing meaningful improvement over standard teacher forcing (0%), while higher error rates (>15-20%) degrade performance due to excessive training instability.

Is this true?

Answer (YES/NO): NO